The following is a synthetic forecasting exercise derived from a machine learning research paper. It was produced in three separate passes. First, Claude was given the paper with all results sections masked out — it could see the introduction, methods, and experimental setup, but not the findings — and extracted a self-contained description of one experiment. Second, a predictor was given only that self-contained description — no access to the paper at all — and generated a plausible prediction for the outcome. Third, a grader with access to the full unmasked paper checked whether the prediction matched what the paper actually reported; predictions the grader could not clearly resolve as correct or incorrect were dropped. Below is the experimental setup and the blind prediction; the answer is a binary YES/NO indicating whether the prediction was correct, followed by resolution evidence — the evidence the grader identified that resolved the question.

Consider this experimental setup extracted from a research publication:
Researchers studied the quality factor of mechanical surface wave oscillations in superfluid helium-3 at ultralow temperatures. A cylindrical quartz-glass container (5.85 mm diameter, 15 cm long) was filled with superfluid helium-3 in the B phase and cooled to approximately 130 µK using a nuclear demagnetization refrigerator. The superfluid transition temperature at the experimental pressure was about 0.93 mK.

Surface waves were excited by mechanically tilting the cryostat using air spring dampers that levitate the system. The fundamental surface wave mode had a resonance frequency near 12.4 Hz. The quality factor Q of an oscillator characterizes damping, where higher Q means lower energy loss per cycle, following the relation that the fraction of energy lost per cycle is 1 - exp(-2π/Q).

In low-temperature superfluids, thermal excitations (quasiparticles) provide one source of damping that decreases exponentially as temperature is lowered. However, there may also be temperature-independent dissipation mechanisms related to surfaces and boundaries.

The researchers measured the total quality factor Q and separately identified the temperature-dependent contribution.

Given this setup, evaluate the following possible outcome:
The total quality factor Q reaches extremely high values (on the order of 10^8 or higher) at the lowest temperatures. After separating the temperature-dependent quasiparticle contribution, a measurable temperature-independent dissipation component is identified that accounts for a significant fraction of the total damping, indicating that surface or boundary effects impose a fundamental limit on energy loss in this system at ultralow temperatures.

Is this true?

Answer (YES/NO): NO